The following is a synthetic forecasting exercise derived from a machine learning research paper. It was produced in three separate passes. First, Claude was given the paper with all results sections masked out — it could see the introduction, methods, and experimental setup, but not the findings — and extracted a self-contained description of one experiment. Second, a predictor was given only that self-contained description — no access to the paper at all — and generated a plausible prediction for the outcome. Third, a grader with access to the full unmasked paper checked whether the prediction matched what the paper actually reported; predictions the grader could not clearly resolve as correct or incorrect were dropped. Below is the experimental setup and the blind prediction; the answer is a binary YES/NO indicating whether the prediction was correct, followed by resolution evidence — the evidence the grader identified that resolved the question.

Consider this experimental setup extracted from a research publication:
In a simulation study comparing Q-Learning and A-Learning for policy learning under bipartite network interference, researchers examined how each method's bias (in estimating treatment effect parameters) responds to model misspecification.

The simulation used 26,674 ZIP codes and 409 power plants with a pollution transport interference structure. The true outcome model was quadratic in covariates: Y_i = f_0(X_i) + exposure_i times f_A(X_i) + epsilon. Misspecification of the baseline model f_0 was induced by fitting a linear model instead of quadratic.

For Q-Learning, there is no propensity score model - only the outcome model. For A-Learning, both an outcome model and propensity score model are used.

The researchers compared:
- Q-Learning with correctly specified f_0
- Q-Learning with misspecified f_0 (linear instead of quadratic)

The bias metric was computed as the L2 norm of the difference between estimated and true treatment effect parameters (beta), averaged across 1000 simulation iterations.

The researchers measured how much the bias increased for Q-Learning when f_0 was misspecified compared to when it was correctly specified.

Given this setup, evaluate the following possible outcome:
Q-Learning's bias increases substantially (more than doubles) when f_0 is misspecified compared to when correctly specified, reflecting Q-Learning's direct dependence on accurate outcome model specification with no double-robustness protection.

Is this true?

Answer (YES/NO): YES